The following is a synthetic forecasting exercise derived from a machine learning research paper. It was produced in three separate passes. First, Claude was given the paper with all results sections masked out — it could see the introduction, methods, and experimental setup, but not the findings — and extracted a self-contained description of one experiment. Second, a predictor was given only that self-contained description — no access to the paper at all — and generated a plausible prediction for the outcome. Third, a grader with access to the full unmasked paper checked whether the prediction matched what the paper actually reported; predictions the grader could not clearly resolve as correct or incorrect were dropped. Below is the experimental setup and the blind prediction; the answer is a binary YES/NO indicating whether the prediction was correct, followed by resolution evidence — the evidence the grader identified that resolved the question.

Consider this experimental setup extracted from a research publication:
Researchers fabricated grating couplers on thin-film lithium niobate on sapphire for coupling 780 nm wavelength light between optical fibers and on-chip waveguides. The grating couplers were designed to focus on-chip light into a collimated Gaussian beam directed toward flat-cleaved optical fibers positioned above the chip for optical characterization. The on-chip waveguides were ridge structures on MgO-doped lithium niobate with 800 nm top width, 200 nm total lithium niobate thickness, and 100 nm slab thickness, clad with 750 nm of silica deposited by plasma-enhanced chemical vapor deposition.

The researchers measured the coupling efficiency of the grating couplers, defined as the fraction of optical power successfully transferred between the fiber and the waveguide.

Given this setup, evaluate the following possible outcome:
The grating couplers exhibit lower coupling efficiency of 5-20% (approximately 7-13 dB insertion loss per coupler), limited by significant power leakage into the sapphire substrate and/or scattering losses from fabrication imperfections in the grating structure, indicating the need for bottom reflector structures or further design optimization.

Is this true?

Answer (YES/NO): YES